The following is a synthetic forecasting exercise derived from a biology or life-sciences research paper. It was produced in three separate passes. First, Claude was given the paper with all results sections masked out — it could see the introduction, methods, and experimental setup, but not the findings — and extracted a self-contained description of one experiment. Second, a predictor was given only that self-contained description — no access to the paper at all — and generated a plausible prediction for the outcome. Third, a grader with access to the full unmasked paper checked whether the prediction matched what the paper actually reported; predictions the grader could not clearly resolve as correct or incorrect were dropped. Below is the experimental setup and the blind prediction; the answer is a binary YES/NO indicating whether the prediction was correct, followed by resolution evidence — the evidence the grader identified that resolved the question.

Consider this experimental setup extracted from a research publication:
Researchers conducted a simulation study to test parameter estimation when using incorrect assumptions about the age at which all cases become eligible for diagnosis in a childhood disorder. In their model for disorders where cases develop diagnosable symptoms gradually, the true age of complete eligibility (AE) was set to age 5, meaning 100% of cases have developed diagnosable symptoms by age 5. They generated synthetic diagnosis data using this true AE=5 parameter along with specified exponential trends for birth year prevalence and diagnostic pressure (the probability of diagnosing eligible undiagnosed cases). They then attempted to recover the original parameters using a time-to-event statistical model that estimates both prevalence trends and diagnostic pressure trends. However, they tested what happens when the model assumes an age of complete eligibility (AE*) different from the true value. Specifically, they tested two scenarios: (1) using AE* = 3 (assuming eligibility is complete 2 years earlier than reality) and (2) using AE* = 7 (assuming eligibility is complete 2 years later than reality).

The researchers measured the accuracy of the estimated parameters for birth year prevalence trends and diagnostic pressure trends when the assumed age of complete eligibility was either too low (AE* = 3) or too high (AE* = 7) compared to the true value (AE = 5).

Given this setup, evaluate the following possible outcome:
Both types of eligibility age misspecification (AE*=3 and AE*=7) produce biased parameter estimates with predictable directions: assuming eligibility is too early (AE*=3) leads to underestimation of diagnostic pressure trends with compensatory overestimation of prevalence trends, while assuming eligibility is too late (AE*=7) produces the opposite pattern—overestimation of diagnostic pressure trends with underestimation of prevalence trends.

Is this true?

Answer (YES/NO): NO